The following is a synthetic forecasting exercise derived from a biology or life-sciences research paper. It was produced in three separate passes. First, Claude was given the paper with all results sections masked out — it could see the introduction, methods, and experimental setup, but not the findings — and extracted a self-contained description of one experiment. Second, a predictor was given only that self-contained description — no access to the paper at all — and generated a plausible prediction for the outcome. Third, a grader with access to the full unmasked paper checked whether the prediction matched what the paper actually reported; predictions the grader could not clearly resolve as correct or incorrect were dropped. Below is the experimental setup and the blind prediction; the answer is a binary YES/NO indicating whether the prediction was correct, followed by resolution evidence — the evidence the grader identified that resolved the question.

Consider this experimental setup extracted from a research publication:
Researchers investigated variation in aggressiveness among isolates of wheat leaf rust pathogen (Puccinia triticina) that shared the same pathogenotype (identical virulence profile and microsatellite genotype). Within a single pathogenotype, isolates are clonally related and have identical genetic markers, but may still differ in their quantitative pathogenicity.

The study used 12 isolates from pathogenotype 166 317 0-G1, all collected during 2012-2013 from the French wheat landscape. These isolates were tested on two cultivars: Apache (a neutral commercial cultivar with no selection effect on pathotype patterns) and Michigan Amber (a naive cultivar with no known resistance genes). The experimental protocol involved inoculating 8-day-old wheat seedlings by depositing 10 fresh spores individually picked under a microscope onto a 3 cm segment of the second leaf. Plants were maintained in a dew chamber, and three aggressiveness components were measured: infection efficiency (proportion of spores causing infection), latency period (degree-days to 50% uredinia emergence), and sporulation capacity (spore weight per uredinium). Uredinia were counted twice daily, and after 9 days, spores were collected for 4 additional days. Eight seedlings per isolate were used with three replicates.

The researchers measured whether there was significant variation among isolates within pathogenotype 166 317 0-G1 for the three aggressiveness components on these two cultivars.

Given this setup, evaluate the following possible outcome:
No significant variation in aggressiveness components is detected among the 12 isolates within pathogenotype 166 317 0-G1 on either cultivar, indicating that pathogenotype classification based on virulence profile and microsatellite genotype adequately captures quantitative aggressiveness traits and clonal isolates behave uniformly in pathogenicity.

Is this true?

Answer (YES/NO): NO